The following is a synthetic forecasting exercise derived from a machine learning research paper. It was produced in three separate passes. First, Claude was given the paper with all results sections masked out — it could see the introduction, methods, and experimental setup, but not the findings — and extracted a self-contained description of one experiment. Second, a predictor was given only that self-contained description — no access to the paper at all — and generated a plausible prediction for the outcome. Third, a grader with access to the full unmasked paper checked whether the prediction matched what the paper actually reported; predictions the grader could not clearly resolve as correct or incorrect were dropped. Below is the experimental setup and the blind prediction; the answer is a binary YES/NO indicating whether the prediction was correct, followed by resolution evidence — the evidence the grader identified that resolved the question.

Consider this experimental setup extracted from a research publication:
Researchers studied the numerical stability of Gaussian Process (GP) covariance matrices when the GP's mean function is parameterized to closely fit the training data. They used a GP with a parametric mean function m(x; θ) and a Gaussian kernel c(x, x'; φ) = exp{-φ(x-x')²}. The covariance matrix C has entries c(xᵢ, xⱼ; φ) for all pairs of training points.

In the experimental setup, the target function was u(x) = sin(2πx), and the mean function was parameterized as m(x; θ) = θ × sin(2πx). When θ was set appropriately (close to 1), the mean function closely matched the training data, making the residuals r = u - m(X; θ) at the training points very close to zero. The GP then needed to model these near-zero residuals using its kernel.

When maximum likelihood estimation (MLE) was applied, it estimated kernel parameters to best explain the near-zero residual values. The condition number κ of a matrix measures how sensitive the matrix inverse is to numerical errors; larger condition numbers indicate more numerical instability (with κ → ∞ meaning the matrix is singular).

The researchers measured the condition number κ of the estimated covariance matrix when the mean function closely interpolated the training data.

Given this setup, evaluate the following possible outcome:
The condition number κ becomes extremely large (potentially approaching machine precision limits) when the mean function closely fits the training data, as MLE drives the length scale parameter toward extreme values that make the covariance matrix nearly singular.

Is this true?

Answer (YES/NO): YES